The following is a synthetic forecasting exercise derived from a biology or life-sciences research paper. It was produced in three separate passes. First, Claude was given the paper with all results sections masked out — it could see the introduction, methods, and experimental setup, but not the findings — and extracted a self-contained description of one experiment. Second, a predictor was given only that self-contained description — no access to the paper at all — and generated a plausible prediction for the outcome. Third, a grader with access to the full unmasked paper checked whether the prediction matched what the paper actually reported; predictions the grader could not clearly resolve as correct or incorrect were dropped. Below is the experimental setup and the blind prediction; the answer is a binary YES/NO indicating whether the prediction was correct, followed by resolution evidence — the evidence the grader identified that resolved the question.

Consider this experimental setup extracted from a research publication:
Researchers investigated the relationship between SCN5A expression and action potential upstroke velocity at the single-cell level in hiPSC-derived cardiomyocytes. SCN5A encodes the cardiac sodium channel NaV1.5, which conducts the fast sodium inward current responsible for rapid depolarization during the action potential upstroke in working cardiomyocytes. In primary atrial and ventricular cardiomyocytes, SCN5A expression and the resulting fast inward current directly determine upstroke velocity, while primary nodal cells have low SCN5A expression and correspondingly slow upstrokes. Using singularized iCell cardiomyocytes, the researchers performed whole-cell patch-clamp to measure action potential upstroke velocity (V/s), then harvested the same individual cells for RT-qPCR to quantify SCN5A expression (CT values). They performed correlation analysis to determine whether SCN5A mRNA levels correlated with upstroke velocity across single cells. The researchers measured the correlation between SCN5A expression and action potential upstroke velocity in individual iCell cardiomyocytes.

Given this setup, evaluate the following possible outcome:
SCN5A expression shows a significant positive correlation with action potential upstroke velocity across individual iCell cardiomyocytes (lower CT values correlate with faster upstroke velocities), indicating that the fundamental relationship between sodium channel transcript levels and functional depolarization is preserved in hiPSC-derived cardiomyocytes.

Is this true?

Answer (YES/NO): NO